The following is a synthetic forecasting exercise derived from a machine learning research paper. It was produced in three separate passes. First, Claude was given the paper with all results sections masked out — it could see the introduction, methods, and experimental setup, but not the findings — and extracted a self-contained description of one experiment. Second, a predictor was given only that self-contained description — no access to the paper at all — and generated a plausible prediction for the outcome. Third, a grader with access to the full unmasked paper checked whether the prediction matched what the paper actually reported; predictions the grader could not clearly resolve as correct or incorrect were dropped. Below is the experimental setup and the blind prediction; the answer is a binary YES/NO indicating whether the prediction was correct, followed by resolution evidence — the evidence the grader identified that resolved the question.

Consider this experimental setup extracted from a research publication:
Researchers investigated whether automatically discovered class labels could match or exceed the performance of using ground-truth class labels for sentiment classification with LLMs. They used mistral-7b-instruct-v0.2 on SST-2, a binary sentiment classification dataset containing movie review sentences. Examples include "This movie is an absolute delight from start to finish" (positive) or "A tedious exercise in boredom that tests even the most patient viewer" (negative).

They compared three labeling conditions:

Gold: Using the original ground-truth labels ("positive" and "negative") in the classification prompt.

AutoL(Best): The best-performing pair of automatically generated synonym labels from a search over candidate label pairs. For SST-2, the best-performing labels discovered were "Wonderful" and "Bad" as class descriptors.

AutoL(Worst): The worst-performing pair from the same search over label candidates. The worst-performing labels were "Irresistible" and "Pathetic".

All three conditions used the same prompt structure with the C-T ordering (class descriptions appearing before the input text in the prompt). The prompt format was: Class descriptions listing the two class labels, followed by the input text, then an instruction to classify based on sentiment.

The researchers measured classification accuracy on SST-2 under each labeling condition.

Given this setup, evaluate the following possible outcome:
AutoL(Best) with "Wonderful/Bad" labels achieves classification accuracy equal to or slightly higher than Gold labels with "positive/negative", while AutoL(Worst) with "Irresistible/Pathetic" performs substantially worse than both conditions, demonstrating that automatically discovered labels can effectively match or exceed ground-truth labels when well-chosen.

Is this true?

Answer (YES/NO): NO